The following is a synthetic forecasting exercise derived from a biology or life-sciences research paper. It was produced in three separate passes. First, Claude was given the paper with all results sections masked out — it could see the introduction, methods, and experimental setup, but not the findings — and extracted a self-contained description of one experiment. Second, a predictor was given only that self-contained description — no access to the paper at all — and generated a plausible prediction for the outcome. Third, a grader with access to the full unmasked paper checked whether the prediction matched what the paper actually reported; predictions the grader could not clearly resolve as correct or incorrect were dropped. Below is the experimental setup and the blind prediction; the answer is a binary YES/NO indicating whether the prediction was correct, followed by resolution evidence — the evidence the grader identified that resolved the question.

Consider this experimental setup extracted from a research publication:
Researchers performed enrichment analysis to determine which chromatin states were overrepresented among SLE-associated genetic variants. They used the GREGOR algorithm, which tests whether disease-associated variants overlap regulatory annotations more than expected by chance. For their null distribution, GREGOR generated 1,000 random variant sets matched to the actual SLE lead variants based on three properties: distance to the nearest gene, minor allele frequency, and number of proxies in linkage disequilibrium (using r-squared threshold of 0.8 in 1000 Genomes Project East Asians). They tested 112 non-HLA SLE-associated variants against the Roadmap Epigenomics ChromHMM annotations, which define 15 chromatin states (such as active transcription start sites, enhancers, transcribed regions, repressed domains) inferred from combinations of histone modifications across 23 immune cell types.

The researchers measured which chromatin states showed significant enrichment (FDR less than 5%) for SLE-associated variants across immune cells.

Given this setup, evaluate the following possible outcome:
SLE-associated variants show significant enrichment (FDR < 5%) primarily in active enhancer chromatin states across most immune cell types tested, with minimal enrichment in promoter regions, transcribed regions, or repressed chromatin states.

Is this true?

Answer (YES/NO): NO